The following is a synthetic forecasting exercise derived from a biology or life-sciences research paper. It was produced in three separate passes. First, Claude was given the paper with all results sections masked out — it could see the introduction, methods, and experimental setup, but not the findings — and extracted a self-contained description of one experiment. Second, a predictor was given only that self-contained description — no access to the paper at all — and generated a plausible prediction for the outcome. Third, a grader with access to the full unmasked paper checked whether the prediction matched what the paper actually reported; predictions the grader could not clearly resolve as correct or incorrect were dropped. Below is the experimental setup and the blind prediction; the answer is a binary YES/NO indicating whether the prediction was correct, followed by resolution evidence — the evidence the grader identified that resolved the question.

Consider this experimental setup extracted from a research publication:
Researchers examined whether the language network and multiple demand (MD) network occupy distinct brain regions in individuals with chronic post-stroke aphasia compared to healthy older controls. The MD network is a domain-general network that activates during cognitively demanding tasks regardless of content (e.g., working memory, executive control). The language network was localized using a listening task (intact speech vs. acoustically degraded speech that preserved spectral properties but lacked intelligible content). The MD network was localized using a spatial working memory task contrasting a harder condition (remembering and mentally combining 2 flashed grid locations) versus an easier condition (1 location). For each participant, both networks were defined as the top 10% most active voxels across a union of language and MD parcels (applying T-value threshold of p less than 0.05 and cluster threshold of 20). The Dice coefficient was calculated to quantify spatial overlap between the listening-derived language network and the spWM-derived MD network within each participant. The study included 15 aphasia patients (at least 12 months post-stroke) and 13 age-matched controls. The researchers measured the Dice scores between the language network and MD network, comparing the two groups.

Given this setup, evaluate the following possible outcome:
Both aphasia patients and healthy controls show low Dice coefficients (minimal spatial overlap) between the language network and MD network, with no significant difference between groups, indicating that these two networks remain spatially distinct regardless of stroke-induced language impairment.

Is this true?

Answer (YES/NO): YES